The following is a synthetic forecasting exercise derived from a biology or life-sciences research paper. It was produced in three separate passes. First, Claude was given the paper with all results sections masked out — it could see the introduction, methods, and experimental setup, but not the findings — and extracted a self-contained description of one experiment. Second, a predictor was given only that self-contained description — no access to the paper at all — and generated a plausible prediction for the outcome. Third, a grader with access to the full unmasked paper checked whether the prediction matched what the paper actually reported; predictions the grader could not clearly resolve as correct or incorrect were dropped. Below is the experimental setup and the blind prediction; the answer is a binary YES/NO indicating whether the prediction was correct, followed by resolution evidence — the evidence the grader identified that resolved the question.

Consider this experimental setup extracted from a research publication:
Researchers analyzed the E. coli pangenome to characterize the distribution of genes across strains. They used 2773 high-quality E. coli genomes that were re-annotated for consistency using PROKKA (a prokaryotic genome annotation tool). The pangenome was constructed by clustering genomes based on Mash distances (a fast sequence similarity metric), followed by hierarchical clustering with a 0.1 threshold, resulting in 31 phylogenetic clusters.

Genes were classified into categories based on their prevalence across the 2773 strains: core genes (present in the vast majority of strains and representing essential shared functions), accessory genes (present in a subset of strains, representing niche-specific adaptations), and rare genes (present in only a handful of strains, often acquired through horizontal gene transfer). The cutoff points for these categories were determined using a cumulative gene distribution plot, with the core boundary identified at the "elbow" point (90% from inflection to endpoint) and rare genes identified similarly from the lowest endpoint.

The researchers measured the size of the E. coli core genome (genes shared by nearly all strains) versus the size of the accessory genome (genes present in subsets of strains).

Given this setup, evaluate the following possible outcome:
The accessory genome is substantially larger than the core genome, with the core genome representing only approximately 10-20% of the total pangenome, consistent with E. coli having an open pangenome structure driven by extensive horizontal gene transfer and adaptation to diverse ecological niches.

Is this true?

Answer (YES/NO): YES